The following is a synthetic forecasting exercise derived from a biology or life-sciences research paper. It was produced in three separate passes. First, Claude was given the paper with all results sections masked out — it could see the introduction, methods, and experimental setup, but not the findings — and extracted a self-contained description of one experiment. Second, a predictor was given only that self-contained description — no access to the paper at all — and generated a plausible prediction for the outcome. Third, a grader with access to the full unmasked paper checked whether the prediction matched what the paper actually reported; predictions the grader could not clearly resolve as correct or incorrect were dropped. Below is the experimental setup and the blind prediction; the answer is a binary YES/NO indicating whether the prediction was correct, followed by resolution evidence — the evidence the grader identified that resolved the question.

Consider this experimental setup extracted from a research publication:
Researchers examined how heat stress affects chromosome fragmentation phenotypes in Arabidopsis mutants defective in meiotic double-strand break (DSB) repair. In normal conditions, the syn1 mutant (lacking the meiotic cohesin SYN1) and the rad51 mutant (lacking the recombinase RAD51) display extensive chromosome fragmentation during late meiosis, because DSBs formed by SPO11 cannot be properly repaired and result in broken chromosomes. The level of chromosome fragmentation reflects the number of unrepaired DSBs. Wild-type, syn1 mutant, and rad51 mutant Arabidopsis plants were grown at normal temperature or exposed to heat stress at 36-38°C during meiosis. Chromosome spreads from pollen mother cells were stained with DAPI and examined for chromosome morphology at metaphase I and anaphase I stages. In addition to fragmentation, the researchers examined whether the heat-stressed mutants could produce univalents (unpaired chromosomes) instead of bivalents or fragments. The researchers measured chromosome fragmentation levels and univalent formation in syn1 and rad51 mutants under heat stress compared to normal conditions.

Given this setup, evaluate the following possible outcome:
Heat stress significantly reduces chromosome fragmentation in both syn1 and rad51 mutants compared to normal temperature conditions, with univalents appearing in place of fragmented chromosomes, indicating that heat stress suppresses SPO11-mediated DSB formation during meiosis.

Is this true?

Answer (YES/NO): YES